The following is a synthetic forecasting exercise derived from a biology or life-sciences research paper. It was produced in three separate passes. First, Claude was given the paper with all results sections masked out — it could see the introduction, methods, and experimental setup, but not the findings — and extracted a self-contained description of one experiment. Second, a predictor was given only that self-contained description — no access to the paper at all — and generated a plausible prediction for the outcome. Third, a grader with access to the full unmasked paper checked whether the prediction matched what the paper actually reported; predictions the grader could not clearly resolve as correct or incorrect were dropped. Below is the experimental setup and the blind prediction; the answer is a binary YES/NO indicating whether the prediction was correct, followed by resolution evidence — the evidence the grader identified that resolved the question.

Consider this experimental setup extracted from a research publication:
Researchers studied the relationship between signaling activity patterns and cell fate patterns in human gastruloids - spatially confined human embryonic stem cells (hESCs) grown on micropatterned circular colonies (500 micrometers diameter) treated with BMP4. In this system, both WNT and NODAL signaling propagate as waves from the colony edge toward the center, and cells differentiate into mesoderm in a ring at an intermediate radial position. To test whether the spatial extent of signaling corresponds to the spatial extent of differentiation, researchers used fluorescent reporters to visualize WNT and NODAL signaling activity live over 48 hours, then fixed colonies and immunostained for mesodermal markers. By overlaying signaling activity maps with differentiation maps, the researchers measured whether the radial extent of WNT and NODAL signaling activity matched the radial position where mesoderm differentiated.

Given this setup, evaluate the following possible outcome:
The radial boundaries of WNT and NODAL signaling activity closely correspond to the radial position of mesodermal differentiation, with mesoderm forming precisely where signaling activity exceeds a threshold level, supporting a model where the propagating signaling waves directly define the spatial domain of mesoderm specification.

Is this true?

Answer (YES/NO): NO